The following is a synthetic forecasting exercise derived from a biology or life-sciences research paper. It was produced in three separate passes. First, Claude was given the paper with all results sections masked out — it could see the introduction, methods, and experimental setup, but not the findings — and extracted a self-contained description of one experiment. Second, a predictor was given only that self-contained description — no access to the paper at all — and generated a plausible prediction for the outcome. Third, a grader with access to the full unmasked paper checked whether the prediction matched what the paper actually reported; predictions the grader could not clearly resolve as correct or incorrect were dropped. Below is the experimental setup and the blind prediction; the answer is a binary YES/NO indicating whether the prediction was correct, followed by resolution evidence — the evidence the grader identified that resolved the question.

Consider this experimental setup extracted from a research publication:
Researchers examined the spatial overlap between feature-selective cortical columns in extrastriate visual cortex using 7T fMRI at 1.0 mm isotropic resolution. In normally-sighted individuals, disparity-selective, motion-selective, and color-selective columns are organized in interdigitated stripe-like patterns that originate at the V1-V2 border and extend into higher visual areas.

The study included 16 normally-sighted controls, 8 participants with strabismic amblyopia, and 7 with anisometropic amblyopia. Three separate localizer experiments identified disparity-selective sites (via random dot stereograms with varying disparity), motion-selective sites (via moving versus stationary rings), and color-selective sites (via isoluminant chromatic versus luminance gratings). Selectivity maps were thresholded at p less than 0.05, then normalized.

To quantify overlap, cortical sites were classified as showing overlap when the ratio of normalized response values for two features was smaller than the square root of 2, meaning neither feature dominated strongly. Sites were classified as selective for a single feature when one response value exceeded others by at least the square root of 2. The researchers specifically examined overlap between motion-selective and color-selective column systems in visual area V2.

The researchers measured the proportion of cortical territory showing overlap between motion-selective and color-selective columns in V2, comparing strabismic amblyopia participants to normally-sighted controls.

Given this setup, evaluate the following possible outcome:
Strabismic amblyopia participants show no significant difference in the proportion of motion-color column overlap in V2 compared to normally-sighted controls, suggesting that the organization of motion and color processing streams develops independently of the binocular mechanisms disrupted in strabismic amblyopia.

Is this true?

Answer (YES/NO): NO